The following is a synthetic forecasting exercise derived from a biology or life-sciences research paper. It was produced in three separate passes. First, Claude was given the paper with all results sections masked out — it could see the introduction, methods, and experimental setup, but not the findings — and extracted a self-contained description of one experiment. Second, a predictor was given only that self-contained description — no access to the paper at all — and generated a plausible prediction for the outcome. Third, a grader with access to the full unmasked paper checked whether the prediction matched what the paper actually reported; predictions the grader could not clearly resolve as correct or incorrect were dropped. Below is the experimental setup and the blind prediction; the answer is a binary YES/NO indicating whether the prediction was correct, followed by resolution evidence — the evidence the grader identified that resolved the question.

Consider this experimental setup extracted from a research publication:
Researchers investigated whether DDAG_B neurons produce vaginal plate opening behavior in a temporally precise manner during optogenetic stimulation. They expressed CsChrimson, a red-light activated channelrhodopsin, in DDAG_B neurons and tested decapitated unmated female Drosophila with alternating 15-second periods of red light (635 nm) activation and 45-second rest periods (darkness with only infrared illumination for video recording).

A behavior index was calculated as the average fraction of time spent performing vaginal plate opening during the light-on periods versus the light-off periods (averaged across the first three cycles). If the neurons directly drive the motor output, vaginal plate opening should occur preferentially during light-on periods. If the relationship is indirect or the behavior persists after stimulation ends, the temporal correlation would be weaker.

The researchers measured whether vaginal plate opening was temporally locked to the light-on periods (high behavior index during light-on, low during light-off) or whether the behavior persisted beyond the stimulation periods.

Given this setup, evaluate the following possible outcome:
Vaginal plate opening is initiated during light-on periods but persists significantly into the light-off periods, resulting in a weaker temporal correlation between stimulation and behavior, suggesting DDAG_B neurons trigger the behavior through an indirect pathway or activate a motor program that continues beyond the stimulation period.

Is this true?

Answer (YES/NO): NO